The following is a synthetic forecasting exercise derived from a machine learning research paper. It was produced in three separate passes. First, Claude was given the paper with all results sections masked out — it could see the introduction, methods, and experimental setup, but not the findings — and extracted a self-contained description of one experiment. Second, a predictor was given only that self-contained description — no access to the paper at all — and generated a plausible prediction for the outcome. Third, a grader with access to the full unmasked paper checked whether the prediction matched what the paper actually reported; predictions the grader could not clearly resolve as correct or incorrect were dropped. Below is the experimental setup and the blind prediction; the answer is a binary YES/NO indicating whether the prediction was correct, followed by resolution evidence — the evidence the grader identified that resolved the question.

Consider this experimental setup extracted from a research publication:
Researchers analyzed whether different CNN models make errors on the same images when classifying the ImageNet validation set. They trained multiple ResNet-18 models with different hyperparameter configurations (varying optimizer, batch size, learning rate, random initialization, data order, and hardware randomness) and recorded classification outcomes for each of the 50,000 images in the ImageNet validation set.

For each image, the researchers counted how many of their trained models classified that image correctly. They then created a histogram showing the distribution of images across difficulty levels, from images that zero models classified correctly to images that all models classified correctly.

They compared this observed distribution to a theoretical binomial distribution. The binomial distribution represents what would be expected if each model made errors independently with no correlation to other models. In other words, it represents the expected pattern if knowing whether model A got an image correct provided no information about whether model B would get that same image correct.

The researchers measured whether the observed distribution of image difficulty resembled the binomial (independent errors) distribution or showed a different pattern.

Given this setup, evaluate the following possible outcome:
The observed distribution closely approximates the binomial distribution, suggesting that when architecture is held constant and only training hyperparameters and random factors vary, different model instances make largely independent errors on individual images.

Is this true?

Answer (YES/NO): NO